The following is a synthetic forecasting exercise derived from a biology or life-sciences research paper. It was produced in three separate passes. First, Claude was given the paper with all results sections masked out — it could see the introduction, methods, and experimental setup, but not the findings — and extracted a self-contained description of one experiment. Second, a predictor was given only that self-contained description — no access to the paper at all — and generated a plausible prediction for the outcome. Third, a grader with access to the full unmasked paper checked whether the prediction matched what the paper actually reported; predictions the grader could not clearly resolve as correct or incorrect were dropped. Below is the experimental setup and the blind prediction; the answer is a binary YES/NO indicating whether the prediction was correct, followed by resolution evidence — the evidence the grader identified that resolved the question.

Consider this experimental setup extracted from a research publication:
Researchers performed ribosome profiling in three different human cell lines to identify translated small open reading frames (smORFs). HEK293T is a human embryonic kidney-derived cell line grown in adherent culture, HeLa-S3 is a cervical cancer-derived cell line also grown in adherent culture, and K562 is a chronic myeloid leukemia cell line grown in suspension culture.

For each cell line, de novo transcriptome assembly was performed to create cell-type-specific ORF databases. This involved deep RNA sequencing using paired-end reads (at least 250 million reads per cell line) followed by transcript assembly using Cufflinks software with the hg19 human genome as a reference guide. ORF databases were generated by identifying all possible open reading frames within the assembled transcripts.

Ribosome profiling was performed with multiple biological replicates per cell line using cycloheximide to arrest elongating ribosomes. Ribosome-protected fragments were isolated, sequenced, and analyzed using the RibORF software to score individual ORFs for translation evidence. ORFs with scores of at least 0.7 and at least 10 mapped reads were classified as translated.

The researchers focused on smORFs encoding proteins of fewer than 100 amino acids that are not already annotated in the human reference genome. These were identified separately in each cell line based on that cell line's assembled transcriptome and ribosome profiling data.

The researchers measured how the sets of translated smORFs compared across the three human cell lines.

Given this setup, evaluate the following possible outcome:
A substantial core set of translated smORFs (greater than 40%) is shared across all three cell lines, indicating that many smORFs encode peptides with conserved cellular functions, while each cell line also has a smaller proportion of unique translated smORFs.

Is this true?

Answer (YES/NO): NO